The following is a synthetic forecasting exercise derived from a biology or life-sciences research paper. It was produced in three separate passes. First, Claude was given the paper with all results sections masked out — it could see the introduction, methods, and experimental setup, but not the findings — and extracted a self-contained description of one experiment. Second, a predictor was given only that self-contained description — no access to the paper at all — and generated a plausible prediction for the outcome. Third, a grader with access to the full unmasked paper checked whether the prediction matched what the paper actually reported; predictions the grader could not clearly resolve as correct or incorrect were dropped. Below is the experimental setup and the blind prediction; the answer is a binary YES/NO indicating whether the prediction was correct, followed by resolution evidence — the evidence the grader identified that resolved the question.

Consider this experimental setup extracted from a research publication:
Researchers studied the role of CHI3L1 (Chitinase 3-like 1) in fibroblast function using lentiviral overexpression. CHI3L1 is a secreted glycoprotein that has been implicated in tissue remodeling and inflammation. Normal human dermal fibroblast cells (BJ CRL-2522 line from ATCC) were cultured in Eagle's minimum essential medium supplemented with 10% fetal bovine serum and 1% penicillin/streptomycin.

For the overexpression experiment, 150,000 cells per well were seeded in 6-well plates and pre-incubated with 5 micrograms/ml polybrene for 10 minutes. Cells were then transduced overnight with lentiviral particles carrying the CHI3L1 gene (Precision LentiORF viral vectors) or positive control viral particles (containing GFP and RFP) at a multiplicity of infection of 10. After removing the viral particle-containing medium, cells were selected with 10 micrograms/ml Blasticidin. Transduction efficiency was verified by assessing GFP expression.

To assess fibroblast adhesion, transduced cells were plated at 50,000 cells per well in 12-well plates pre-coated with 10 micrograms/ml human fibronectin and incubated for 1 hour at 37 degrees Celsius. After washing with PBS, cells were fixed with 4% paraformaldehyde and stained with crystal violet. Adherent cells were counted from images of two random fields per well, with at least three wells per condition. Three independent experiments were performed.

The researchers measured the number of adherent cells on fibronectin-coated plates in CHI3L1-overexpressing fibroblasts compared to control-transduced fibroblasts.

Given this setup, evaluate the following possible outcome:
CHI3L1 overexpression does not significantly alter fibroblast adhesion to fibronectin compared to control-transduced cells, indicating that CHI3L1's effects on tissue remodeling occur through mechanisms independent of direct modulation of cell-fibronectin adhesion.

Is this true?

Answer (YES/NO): NO